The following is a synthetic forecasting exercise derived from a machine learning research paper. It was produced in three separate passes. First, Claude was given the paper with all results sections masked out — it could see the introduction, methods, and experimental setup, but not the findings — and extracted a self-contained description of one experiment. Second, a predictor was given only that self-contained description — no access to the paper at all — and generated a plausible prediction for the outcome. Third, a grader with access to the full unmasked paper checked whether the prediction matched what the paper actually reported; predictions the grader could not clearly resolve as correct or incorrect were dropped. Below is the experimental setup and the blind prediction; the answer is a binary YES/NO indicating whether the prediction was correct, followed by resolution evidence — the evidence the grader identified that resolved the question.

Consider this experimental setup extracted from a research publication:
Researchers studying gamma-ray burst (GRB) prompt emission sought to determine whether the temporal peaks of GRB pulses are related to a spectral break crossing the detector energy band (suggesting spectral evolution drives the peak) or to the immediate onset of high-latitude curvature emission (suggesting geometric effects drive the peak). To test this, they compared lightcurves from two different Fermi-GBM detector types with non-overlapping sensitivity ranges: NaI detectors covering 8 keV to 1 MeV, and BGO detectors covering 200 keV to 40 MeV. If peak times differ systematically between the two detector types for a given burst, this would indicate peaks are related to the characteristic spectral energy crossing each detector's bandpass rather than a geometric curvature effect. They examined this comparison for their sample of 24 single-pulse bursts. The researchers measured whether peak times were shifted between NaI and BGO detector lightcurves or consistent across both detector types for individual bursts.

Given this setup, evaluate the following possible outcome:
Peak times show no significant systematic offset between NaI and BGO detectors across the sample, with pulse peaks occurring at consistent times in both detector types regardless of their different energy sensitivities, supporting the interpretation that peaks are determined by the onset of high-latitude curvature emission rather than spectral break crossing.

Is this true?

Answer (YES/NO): NO